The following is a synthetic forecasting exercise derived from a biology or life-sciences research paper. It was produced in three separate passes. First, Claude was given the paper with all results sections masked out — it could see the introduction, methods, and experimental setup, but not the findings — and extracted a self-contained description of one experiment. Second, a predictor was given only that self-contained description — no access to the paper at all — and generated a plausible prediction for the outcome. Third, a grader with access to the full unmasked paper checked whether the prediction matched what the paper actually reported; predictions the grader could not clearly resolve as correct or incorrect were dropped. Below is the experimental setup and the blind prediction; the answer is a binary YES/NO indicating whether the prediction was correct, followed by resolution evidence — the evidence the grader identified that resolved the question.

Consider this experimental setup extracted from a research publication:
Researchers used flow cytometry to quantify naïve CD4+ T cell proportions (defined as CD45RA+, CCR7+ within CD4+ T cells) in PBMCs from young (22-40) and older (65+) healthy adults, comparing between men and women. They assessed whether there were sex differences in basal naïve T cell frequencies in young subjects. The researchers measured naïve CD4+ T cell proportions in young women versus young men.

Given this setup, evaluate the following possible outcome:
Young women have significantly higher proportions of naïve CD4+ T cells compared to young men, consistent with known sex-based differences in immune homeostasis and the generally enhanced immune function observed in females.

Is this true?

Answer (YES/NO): YES